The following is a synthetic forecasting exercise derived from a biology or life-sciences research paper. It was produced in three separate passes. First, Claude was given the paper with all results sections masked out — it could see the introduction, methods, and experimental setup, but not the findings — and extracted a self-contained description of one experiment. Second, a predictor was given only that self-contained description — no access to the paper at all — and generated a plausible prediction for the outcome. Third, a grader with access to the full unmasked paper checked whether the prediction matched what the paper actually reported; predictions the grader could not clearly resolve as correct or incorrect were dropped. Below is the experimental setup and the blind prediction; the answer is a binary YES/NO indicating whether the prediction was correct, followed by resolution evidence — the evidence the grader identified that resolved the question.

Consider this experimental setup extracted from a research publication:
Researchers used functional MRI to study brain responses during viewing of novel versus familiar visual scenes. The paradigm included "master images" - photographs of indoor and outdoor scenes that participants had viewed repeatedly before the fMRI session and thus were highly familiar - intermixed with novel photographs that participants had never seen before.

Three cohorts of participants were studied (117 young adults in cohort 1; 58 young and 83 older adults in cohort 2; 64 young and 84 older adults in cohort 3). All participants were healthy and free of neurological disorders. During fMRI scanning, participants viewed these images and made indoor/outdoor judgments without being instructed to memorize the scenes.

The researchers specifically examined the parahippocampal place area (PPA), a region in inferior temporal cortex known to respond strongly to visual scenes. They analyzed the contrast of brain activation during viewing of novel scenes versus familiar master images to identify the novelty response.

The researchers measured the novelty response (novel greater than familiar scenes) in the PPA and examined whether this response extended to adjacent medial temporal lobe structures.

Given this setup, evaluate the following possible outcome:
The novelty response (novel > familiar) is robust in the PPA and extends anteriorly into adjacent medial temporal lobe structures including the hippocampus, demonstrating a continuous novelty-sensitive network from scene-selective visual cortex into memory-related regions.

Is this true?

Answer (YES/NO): YES